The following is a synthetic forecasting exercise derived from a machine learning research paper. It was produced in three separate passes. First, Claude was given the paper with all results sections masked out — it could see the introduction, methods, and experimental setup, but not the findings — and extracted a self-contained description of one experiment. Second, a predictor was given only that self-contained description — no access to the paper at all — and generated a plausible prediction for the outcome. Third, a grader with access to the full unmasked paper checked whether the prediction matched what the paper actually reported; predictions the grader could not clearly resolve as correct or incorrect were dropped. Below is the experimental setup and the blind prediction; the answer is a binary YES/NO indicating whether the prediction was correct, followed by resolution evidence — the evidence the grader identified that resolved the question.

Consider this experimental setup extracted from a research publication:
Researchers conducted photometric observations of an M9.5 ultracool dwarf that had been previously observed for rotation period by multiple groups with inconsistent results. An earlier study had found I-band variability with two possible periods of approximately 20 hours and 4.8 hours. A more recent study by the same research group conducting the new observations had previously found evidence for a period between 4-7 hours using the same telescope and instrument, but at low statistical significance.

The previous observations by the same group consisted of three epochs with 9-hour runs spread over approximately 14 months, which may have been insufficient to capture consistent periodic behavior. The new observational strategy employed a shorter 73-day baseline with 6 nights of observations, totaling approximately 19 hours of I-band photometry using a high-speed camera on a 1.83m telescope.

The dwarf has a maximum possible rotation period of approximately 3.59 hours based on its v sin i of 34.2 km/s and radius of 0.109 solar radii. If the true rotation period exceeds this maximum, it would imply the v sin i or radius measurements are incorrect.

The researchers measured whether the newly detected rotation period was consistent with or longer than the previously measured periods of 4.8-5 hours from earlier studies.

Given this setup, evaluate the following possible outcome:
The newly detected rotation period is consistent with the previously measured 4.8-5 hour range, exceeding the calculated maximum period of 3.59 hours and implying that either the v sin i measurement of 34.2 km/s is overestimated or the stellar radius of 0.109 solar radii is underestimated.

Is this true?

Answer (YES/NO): NO